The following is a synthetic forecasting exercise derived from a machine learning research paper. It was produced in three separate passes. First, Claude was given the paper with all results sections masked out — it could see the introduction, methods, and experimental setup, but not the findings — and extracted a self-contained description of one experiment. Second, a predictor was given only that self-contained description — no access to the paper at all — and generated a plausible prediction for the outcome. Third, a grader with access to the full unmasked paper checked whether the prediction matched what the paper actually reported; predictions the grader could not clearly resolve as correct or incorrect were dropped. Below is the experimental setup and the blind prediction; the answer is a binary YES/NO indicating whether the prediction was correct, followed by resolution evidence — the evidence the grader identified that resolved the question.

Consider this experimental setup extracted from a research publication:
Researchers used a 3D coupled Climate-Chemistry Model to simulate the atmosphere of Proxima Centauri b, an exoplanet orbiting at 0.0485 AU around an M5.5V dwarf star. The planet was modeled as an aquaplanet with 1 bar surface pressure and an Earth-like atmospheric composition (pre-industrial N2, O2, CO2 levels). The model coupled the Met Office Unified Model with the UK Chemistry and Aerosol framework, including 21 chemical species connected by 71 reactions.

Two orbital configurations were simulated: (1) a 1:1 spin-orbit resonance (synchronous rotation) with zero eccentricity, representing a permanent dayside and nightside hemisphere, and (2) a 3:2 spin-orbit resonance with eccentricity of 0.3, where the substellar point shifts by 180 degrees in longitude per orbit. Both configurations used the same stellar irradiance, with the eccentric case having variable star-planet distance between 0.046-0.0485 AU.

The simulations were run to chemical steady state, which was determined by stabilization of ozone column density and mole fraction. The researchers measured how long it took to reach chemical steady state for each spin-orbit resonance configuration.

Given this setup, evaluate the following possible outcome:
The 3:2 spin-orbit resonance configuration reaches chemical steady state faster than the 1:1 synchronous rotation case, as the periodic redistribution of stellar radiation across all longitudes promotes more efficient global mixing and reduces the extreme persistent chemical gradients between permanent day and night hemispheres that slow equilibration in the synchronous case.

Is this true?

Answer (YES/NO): NO